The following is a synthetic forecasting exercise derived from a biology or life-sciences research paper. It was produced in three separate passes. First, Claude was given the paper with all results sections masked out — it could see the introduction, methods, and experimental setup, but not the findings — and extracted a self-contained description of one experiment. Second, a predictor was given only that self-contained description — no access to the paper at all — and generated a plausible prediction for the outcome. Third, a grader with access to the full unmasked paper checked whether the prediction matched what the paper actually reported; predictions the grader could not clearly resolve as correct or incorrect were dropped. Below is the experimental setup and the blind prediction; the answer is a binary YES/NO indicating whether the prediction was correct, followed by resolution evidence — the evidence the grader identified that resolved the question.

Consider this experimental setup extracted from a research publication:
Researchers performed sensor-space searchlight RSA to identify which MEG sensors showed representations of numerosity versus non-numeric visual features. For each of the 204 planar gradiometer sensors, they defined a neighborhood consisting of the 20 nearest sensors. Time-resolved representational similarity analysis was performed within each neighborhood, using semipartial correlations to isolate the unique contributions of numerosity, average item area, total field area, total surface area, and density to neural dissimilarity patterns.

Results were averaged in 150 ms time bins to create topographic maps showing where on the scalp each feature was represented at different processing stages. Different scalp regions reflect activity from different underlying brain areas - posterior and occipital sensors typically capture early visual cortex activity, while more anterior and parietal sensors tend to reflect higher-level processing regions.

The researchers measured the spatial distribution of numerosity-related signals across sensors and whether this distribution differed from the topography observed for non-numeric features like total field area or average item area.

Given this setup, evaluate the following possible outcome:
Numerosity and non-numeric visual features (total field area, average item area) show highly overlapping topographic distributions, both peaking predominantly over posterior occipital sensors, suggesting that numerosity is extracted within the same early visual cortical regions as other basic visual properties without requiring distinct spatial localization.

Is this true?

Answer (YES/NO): NO